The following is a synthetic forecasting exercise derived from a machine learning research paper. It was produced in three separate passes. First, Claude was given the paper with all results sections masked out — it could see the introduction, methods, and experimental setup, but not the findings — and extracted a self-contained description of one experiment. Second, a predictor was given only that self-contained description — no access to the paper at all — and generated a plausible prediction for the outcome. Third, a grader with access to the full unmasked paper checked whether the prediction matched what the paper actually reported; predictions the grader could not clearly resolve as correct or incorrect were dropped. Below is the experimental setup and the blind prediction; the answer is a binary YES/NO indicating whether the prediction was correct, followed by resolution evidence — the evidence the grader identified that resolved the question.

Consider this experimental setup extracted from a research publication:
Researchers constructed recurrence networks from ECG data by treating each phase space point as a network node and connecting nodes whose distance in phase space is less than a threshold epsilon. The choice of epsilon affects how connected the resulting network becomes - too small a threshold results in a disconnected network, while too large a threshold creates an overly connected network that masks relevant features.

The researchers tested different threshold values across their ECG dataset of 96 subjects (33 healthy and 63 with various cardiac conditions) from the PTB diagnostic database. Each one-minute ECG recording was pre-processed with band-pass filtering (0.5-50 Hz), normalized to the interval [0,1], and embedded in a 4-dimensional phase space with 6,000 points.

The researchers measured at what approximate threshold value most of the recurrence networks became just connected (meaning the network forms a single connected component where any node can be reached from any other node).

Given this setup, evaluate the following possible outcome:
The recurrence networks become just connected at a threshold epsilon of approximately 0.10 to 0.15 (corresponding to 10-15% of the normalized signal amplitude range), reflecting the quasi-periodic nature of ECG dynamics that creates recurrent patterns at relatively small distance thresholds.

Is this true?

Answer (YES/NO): YES